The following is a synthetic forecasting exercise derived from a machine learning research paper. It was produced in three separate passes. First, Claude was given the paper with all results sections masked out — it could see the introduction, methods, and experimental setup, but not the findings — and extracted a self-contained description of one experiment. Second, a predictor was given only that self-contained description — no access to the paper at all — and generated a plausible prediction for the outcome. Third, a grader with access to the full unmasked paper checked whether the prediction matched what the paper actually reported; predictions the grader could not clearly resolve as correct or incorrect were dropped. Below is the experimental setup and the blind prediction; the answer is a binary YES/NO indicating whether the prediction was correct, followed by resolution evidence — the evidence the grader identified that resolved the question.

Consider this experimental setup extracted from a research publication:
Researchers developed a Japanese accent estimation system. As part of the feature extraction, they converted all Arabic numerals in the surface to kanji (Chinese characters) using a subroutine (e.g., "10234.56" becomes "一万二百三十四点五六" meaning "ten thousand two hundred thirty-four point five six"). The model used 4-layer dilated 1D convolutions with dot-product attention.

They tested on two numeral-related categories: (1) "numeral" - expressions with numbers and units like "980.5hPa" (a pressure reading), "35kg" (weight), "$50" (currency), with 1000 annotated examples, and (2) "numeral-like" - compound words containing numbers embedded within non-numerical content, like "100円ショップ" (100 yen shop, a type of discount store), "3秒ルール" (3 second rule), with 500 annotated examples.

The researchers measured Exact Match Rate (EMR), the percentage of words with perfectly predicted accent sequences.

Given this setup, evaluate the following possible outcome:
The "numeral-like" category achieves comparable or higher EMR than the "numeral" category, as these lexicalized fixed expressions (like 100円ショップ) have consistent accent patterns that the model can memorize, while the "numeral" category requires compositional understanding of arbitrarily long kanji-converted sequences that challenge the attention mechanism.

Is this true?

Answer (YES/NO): NO